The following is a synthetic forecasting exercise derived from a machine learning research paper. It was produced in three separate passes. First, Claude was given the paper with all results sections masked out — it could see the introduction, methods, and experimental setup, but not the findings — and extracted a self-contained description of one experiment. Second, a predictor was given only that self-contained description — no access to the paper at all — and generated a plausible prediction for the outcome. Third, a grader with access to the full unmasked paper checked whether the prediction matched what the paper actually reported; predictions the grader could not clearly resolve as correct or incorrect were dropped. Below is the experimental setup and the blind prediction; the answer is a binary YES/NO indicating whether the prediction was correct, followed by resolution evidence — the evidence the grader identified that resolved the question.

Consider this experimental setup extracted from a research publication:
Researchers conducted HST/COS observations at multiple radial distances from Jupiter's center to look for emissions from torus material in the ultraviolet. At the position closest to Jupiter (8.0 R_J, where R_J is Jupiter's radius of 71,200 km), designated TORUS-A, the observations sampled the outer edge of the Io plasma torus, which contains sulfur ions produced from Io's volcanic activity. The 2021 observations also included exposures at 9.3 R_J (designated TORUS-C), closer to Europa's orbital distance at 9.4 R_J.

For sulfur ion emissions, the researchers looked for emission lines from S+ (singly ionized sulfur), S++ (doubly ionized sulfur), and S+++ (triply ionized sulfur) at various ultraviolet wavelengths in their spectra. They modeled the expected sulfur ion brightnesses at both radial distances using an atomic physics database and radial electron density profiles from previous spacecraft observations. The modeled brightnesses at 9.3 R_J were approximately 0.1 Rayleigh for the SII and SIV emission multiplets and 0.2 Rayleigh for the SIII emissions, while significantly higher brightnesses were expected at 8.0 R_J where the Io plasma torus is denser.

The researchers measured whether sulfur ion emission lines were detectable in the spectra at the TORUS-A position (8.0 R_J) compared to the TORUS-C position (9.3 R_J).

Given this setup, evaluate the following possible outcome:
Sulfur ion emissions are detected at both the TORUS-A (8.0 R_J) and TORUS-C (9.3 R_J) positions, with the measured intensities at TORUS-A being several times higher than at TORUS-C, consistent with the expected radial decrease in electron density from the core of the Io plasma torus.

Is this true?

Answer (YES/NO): NO